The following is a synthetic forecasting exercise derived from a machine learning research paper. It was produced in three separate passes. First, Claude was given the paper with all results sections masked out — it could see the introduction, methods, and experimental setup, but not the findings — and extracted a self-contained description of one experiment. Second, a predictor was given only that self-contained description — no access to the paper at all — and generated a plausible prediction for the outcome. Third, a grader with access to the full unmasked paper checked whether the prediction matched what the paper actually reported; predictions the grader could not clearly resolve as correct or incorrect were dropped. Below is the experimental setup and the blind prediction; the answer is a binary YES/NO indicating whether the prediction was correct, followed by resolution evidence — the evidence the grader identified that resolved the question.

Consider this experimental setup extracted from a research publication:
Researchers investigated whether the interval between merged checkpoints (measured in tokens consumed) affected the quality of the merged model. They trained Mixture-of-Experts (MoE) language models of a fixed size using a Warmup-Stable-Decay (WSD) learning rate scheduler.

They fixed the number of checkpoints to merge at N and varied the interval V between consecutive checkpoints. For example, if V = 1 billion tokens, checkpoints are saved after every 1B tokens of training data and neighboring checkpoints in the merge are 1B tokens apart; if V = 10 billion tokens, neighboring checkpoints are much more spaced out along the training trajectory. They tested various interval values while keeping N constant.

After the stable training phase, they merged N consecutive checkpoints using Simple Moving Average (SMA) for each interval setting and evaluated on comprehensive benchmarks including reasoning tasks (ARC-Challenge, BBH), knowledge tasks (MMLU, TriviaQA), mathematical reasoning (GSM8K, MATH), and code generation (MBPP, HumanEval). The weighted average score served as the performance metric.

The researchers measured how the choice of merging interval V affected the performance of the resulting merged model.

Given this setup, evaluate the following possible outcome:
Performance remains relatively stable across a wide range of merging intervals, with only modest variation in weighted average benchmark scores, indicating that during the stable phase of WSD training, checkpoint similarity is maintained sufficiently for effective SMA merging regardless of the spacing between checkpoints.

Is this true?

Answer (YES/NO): NO